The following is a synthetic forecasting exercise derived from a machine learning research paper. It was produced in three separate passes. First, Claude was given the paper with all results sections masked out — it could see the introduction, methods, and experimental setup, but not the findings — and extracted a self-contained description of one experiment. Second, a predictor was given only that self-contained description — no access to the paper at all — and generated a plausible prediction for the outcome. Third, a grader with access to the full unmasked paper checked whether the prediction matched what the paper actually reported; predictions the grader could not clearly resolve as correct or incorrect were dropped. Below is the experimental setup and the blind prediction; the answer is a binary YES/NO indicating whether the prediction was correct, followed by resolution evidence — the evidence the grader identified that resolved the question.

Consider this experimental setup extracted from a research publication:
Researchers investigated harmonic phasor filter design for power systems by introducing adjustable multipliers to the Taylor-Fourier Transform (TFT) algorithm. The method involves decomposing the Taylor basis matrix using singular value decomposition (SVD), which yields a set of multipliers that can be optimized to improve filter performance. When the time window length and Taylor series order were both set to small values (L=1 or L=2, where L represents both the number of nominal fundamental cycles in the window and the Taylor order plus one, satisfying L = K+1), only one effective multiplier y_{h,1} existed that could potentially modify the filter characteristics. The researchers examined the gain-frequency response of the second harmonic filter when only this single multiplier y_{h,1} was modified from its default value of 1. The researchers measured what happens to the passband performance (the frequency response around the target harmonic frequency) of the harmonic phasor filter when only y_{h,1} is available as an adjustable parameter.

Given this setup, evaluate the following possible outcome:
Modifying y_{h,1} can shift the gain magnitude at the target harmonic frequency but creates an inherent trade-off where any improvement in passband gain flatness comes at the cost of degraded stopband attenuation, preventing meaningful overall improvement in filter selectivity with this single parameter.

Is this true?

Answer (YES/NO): NO